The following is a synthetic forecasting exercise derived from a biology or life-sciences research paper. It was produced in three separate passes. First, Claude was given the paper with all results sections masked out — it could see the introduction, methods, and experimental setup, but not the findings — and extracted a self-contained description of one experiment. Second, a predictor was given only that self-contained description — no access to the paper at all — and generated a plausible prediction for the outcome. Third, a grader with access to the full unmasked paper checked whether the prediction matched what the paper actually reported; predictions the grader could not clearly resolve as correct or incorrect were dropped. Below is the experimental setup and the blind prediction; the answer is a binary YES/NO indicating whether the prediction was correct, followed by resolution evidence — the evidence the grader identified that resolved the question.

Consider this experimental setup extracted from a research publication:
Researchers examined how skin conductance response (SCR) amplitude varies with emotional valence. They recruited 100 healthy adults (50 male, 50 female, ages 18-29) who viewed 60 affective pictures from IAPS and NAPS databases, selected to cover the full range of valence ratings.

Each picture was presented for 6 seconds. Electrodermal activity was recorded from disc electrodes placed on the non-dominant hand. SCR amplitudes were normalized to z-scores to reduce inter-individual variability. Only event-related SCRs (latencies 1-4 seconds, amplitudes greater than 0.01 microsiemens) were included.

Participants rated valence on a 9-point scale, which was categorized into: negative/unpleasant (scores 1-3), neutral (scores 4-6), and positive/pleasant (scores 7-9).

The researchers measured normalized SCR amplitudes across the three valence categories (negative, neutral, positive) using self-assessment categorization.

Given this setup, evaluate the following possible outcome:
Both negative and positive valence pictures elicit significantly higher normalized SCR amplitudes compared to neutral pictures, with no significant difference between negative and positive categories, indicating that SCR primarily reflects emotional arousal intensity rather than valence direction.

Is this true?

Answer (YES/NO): NO